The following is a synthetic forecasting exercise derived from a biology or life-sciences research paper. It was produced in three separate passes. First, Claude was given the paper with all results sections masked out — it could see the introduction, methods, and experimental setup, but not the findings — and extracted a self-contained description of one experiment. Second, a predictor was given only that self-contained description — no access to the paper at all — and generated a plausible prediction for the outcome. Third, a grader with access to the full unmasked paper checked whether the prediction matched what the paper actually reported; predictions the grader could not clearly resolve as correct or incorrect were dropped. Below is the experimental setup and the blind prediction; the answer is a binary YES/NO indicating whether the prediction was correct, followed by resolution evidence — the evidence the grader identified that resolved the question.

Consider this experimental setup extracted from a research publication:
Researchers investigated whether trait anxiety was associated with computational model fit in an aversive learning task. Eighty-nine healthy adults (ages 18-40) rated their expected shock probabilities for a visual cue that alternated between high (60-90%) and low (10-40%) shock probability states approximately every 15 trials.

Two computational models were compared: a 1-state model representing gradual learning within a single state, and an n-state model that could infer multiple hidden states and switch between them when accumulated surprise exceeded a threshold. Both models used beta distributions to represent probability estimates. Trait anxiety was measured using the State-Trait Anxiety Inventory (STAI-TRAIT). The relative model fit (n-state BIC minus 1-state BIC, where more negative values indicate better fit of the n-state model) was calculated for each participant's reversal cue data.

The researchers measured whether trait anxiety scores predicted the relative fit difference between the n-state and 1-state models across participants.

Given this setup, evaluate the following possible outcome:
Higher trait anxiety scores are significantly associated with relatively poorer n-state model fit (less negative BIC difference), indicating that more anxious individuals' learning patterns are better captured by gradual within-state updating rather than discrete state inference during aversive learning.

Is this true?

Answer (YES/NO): NO